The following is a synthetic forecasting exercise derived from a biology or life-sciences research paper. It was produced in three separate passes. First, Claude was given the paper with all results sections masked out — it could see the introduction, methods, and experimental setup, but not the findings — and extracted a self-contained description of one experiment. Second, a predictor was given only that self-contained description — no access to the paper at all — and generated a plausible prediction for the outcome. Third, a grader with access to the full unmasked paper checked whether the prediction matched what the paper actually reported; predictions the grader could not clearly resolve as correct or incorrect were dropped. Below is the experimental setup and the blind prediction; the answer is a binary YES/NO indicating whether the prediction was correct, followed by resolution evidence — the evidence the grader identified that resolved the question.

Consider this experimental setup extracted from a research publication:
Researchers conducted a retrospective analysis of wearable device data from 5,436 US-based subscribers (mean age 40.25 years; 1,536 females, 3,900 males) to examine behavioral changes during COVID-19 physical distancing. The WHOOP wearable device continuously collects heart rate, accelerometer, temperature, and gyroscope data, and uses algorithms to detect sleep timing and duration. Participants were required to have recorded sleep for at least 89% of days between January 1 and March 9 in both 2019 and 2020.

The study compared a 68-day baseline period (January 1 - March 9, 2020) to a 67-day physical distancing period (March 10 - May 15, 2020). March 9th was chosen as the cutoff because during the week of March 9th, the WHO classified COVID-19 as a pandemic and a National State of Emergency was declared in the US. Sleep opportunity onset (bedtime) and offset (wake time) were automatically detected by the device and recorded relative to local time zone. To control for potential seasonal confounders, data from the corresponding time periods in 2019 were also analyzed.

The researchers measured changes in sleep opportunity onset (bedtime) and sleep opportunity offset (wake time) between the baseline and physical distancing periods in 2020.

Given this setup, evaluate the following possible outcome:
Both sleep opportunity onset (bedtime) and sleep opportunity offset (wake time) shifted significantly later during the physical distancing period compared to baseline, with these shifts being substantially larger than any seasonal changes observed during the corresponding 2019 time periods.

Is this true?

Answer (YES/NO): YES